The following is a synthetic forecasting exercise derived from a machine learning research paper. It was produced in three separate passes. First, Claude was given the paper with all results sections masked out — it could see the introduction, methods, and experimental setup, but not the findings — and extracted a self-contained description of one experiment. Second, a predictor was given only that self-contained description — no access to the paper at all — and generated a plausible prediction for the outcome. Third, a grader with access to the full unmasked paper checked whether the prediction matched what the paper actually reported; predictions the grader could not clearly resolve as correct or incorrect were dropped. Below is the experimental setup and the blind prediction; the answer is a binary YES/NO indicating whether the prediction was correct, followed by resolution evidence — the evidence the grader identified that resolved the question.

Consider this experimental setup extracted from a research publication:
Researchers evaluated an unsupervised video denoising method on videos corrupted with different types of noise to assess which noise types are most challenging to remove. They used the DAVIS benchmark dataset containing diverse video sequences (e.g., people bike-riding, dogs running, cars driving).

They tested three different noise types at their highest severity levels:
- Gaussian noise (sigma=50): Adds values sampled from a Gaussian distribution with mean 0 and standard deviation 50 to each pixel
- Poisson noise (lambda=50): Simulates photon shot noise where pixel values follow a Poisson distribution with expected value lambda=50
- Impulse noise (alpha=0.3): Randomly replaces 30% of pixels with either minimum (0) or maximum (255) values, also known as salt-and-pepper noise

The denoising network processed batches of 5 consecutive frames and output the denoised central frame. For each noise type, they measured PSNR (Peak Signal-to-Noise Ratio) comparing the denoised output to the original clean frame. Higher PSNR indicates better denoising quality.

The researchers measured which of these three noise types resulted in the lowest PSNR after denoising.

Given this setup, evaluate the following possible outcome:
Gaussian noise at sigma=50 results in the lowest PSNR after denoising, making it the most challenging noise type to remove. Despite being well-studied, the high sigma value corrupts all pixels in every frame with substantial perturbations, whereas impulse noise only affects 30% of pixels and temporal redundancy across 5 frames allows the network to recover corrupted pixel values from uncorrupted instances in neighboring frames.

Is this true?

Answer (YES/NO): NO